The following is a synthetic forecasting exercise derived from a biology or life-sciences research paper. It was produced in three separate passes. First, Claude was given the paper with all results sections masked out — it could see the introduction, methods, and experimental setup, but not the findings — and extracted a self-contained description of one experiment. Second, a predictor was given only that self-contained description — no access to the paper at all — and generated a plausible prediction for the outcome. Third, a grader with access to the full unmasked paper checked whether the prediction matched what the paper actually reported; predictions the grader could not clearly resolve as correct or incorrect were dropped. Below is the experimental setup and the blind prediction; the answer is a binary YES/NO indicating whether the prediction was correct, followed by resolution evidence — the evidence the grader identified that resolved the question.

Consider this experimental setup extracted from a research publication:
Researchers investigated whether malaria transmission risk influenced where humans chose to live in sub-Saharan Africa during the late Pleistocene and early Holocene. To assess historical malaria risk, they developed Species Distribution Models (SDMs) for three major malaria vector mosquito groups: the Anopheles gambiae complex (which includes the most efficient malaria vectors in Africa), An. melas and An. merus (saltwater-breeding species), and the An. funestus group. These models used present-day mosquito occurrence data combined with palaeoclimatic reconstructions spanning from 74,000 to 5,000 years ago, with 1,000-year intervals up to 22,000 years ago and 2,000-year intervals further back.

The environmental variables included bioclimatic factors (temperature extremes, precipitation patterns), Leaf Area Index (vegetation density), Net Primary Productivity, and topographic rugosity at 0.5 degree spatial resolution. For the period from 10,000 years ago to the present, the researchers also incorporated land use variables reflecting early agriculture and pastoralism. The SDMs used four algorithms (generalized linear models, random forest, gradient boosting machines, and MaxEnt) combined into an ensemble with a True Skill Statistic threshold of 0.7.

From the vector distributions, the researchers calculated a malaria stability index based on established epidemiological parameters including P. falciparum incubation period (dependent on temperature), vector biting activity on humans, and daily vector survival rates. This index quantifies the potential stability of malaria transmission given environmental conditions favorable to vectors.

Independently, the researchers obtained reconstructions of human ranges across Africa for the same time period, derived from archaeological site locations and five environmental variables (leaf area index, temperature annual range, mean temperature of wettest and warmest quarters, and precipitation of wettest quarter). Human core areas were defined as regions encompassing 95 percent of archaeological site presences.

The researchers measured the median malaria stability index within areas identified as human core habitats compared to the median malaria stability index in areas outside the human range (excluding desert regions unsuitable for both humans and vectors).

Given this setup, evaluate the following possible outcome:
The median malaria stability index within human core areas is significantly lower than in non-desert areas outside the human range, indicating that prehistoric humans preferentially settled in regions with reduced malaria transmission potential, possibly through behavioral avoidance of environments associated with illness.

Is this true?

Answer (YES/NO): YES